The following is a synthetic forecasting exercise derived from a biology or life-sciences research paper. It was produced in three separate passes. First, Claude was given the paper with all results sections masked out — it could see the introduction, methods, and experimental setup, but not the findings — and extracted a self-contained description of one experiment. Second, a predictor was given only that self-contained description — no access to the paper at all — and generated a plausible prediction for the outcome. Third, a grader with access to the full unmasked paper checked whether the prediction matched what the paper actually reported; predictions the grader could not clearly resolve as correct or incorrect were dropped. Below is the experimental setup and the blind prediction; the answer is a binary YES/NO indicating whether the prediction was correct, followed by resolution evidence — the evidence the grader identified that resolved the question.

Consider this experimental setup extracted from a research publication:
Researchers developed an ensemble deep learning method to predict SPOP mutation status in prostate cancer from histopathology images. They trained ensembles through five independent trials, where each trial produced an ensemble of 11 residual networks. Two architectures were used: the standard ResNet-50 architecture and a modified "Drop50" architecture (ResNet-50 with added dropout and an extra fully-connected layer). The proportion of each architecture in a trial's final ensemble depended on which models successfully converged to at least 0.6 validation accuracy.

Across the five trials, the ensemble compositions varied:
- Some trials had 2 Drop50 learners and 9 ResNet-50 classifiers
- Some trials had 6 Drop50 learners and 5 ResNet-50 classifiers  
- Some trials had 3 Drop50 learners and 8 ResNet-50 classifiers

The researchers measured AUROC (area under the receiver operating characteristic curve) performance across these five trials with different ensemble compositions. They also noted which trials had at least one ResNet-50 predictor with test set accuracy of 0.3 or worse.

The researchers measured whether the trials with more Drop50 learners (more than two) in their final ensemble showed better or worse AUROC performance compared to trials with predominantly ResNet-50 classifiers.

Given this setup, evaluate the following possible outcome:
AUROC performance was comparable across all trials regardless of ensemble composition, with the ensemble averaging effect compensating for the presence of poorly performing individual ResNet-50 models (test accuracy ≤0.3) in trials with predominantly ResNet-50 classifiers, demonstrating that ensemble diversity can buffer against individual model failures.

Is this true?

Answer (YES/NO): NO